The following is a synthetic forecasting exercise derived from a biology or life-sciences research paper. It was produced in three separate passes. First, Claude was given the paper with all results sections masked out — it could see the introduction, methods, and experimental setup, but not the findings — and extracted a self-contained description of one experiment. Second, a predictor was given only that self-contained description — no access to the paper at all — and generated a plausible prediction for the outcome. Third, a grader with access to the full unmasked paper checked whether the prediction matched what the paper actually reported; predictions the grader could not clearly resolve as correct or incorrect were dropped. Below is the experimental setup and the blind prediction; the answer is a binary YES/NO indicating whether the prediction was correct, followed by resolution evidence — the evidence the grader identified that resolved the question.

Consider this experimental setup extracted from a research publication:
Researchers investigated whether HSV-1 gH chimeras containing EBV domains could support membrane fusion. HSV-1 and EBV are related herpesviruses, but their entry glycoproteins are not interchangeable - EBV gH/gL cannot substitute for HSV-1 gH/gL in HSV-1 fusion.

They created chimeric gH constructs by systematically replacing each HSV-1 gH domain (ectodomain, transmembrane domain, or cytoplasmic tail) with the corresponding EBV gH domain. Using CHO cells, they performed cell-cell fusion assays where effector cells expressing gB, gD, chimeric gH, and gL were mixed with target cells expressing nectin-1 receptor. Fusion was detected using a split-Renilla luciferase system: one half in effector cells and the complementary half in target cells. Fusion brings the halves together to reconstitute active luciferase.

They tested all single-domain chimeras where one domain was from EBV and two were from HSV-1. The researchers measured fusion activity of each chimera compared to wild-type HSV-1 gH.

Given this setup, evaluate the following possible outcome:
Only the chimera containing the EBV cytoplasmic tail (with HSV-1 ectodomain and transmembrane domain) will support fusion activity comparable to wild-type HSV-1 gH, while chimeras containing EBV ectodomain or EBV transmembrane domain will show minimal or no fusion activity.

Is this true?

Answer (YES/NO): NO